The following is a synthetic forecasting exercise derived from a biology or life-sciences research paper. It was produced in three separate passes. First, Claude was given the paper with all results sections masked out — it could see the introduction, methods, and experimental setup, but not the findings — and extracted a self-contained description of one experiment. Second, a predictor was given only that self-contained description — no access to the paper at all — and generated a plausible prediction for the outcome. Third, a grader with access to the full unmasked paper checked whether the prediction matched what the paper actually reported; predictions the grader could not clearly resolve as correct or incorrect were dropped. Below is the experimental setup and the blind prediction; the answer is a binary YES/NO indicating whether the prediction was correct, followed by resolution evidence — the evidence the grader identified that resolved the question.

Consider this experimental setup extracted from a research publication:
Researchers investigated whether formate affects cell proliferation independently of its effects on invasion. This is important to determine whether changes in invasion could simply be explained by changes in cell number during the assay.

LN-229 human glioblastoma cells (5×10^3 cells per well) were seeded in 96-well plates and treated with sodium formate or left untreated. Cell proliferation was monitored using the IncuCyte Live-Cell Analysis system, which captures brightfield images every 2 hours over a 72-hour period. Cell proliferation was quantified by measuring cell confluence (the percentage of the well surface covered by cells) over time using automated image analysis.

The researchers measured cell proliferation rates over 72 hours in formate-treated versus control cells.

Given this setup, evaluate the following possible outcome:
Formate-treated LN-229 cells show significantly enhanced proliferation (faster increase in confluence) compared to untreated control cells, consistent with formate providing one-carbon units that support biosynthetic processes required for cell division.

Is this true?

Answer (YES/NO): NO